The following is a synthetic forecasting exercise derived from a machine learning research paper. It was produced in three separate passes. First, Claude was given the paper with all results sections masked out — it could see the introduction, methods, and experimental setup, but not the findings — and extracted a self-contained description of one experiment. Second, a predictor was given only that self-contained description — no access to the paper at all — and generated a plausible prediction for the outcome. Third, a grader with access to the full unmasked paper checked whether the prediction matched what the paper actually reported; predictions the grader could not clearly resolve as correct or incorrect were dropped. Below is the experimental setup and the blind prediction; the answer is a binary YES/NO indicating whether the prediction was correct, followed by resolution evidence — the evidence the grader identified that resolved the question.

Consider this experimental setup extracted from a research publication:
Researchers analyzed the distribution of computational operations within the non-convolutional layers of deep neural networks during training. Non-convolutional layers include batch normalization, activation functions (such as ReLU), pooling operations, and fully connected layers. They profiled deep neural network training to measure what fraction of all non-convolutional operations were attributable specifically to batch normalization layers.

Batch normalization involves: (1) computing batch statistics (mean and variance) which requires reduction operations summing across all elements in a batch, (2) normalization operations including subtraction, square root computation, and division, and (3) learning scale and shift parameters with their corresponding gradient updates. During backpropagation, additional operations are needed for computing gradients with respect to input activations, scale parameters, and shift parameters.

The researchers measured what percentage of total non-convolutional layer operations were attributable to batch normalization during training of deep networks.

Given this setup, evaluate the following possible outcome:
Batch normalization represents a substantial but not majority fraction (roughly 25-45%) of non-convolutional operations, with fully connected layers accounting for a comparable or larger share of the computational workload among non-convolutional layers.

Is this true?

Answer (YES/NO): NO